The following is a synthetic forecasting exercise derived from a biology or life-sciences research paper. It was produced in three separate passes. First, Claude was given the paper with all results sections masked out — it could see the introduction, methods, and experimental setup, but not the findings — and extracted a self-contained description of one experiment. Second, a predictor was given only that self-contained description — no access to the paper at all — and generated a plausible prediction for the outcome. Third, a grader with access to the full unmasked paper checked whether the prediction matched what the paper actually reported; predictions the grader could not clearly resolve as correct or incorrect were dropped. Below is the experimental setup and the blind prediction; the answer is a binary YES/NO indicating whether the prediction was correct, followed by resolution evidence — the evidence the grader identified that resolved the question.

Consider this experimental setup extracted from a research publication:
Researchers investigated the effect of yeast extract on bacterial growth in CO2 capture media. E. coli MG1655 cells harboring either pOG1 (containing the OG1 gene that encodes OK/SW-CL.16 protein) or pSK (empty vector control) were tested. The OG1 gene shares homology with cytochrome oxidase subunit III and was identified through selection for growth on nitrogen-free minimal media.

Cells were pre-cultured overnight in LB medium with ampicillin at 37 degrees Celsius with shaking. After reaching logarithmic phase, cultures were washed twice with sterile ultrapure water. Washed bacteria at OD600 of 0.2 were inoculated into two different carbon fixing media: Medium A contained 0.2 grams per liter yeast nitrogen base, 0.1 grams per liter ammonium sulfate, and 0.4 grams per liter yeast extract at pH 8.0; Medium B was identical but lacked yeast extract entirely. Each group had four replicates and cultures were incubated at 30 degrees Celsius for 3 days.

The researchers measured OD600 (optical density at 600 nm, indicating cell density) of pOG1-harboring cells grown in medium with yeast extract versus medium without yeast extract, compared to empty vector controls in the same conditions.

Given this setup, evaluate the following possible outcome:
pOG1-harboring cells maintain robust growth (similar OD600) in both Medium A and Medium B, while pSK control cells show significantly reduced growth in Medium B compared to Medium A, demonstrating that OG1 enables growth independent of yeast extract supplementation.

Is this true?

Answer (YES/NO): NO